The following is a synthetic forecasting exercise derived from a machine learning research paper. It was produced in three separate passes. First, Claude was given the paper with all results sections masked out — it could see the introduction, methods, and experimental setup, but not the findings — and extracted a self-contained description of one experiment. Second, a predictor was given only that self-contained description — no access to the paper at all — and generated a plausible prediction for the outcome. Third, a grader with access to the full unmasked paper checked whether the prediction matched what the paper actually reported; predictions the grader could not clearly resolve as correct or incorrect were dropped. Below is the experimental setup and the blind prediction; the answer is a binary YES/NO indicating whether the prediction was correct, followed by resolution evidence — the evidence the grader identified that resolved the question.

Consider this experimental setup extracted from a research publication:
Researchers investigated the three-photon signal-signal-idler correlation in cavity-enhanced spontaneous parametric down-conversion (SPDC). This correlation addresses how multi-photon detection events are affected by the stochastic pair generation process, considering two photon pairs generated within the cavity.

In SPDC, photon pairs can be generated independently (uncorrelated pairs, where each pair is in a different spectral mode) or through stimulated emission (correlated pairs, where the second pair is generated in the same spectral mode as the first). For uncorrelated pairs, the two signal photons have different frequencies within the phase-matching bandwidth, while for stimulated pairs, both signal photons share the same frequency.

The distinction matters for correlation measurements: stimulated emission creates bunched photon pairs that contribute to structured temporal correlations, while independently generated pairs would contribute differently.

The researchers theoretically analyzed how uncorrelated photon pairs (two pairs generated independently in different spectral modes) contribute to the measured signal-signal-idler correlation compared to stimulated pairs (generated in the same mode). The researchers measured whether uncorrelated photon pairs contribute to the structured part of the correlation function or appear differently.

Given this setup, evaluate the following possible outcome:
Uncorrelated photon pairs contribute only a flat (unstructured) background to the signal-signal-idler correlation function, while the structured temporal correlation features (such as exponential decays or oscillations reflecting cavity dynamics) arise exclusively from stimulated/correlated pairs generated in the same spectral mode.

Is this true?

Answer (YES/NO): NO